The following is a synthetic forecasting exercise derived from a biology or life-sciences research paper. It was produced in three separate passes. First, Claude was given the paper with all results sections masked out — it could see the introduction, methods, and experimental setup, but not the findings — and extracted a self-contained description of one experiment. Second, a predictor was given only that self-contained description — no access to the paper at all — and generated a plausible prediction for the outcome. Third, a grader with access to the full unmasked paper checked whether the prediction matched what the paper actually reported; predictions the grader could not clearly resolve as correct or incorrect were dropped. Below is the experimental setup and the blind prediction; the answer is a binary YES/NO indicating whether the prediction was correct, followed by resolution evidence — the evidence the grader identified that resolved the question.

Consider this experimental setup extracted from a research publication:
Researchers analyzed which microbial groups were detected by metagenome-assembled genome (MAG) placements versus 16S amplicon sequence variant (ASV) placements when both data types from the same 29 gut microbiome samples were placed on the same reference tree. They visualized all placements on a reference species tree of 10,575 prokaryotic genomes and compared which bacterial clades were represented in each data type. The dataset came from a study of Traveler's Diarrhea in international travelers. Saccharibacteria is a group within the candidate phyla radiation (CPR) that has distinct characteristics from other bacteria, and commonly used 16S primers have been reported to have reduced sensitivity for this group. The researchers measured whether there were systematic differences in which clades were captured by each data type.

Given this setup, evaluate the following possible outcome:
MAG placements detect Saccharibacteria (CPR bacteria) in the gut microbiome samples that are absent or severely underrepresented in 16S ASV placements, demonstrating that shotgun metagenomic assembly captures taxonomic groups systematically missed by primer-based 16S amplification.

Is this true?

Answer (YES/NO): YES